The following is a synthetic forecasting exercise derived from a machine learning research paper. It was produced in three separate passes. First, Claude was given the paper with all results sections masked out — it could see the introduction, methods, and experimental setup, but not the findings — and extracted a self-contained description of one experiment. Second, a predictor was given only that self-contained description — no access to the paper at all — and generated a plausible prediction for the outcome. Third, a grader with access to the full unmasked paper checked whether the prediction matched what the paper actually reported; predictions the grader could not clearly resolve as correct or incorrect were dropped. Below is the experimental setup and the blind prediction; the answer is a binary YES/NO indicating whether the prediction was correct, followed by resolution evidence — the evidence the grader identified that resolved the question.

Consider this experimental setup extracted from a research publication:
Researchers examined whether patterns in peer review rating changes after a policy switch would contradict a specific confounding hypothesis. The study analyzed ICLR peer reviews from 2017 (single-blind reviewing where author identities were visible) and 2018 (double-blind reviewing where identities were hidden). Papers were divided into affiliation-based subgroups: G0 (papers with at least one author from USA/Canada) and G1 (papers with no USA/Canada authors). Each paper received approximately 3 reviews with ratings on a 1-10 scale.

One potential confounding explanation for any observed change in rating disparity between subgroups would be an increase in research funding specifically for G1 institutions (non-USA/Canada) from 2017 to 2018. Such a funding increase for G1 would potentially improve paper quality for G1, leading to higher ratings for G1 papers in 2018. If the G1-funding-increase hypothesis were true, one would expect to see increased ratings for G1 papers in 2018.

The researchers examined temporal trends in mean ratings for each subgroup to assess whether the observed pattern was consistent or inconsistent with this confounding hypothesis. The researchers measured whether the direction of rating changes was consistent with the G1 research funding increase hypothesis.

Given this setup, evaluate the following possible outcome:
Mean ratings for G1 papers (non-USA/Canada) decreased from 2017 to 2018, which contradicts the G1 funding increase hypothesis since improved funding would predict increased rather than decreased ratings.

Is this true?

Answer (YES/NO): NO